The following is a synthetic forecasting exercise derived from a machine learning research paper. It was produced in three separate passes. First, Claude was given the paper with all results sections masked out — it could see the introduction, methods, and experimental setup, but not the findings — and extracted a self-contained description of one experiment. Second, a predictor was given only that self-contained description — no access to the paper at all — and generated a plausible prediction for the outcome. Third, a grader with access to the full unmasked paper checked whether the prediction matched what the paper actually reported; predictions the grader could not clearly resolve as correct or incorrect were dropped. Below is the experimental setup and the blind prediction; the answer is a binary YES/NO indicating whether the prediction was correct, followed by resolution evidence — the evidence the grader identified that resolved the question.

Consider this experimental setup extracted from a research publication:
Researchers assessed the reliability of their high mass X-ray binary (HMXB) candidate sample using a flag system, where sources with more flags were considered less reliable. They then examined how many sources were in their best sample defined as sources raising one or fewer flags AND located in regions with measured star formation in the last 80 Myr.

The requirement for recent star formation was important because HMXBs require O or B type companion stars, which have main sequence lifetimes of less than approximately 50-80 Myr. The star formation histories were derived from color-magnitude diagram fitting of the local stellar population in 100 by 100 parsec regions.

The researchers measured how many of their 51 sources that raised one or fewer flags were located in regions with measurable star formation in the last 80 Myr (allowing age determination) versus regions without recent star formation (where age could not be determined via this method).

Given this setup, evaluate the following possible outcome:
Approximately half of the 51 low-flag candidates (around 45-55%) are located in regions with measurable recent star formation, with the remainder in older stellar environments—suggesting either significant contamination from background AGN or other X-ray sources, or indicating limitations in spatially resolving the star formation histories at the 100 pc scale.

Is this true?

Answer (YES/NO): NO